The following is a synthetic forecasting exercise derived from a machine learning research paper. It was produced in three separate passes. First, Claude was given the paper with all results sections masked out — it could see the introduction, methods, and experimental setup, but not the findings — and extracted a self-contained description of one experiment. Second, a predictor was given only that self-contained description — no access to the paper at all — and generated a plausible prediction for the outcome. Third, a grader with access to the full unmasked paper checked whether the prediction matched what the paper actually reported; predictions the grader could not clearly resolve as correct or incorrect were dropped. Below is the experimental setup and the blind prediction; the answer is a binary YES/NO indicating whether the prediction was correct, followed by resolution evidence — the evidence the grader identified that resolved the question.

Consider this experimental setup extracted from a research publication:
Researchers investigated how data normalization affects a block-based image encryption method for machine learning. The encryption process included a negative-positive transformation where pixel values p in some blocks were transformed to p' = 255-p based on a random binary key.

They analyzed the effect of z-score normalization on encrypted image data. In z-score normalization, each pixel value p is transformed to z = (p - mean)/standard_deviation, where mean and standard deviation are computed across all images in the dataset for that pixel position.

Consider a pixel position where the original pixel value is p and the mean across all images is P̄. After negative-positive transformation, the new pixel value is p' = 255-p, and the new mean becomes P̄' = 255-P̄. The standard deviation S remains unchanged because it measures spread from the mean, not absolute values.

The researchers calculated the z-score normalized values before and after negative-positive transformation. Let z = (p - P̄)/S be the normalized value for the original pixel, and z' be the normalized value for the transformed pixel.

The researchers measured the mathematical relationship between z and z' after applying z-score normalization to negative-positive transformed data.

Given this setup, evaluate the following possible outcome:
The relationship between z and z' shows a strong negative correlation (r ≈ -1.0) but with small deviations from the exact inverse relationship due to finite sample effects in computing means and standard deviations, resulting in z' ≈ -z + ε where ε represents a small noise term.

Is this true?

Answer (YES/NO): NO